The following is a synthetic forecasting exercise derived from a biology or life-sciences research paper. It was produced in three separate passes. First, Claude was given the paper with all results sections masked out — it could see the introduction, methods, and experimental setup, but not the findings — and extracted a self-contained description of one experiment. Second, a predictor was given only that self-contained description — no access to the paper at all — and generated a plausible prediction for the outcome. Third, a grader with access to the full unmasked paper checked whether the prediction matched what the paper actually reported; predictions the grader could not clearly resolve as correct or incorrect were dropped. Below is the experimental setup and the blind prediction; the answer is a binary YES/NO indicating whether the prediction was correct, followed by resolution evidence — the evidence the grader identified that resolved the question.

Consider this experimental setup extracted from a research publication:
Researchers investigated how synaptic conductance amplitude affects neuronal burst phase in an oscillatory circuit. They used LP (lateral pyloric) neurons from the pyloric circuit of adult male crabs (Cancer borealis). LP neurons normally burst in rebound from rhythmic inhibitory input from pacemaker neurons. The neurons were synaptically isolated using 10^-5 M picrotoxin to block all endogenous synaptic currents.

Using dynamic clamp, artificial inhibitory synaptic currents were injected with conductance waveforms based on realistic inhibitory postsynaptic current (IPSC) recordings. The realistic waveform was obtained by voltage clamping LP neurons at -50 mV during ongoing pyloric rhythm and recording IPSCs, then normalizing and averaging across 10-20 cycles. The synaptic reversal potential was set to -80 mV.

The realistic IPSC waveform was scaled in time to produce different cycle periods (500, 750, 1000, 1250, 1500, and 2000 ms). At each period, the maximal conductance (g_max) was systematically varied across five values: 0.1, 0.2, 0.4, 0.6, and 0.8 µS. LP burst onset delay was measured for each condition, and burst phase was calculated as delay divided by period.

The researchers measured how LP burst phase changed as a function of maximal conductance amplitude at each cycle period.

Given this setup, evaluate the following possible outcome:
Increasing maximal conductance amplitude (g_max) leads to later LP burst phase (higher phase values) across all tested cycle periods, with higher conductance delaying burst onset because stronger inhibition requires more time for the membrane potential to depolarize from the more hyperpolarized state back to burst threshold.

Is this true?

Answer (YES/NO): YES